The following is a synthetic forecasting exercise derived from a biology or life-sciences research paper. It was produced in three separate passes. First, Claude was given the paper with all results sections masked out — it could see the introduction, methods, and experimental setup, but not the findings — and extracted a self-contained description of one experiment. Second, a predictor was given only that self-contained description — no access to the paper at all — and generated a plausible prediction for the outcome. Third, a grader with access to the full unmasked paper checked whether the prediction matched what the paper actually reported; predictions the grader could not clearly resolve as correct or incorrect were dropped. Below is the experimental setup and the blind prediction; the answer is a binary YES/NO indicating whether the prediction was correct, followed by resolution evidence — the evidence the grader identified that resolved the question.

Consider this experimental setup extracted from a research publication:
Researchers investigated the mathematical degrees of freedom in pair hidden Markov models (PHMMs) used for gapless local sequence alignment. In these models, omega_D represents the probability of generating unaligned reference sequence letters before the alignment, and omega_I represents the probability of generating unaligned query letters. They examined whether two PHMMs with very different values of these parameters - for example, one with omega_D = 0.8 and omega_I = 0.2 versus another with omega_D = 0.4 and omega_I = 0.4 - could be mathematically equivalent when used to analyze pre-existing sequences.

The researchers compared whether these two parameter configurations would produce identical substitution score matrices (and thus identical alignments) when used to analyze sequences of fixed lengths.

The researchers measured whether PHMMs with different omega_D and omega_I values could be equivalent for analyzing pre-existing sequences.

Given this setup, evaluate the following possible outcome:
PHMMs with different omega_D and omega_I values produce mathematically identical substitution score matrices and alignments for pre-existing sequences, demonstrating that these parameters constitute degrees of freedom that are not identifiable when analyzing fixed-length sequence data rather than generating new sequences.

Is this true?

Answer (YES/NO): YES